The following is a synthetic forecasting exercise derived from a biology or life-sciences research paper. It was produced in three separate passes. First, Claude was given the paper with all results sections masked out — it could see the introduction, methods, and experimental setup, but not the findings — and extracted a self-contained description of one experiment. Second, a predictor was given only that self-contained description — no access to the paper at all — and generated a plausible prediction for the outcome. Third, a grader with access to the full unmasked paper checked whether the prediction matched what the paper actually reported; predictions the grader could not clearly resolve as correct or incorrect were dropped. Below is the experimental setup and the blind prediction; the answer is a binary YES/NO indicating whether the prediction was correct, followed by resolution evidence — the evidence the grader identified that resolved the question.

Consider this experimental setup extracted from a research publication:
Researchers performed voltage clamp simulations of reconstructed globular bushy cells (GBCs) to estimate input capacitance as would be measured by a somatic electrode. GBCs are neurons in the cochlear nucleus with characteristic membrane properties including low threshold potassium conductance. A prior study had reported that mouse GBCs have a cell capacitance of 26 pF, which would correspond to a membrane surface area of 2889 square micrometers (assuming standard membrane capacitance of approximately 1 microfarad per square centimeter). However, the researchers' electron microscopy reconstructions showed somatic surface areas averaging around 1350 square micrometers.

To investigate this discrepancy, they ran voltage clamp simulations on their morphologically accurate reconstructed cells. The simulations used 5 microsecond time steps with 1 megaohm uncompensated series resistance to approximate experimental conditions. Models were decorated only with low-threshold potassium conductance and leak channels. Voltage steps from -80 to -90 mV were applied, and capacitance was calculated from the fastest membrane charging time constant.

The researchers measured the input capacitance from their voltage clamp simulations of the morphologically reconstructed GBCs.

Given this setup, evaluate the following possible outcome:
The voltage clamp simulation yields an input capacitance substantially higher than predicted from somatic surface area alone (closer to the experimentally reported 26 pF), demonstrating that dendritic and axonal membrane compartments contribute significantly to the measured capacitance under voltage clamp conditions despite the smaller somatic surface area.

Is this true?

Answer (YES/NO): NO